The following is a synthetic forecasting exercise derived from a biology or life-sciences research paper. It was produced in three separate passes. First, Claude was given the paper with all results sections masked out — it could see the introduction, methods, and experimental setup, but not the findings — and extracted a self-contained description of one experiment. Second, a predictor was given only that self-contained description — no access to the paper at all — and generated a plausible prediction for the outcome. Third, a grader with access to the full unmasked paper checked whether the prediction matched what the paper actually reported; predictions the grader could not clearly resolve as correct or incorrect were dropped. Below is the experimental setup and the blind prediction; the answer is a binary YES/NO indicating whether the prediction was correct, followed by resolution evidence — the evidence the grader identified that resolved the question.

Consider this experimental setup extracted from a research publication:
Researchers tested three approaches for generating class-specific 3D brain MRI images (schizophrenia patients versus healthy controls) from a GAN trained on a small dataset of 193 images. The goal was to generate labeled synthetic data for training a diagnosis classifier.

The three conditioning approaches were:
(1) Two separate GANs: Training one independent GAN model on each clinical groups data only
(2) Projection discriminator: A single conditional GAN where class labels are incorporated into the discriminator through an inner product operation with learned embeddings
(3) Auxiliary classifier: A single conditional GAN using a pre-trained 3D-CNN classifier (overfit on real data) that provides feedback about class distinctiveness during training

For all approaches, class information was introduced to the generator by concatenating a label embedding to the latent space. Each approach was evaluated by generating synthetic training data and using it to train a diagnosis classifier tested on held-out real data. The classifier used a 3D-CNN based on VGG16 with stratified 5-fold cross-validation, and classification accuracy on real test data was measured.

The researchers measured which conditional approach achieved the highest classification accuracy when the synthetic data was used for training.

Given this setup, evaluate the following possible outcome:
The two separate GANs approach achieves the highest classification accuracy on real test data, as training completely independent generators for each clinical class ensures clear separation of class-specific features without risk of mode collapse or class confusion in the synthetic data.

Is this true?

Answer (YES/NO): NO